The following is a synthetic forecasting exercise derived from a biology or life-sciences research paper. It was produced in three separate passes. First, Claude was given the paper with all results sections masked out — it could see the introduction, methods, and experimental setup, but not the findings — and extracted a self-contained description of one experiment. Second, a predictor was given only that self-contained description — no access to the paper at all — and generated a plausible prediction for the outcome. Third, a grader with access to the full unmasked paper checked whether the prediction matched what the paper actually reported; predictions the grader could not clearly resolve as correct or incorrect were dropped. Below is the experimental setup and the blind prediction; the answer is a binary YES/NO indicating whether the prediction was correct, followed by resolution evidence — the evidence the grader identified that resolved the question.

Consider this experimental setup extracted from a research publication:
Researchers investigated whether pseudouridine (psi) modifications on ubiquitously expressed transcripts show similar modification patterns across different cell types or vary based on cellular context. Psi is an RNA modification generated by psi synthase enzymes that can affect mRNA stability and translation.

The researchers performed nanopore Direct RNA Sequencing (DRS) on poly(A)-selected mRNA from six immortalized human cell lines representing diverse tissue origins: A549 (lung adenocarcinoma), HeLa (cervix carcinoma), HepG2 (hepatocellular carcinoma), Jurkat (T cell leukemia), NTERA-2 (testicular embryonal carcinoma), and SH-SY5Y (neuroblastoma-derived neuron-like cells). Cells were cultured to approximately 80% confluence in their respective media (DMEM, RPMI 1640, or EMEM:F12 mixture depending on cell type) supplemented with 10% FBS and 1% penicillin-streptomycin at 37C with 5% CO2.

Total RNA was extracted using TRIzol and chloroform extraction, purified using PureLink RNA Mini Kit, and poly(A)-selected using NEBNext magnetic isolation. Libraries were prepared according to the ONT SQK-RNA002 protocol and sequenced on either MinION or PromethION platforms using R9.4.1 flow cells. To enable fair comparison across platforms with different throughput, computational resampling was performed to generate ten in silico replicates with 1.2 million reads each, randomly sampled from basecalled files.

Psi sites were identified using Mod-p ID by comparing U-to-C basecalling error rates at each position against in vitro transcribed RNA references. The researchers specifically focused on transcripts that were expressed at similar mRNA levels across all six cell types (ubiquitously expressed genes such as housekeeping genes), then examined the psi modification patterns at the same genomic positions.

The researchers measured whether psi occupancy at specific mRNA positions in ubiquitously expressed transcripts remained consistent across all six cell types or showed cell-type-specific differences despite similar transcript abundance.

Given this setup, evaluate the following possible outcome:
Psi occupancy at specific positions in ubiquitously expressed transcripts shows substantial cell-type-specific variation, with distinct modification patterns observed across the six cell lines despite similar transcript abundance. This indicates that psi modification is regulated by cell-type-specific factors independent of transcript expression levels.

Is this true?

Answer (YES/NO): YES